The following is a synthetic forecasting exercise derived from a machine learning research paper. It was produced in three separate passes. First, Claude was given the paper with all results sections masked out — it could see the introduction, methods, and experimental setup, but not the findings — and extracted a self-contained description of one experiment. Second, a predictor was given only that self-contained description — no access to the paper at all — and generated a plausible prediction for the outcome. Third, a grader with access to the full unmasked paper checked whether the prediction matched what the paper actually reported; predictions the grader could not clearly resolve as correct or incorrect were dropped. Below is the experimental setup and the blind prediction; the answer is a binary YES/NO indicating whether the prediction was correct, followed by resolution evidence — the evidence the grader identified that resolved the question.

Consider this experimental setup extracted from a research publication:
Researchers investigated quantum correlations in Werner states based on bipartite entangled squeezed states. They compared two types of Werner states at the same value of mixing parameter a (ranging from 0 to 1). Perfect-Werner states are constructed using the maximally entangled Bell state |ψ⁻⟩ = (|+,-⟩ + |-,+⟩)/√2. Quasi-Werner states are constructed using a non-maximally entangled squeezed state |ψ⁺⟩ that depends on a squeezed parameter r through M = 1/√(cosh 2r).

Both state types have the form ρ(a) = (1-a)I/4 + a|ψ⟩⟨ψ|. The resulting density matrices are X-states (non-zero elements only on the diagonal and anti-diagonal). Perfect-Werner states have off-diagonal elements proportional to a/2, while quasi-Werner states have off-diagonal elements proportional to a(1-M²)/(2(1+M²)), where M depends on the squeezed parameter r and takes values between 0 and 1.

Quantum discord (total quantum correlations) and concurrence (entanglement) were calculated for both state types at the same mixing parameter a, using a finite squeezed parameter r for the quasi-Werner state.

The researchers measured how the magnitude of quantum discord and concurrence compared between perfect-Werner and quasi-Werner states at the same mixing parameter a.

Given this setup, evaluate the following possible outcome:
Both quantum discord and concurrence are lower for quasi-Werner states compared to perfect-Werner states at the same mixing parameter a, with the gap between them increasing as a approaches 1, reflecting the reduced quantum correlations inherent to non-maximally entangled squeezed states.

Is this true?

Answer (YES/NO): YES